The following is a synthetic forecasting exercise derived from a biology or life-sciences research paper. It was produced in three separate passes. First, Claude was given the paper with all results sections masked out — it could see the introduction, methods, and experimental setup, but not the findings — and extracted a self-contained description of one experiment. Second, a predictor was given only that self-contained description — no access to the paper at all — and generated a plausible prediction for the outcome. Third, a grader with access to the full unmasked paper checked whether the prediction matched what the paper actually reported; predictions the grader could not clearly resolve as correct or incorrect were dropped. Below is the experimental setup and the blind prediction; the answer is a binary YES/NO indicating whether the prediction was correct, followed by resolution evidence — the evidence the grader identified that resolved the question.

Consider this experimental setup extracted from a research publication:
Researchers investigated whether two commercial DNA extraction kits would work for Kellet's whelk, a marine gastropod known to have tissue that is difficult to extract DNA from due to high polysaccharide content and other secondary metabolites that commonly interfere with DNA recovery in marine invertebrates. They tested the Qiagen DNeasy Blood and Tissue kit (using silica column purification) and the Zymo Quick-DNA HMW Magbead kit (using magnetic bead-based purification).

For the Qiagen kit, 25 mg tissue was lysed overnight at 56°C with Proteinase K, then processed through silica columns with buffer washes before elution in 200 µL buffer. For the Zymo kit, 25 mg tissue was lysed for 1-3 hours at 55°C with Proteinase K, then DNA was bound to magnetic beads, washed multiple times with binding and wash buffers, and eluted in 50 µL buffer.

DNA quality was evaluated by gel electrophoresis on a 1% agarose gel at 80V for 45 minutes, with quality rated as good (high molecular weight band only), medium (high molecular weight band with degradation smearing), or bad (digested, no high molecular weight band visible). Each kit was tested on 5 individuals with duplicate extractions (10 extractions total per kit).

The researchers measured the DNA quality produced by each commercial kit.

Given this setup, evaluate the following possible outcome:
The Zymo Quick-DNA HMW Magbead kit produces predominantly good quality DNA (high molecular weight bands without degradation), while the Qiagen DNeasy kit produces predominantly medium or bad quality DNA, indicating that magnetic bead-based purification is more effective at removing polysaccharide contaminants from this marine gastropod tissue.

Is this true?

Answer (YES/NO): NO